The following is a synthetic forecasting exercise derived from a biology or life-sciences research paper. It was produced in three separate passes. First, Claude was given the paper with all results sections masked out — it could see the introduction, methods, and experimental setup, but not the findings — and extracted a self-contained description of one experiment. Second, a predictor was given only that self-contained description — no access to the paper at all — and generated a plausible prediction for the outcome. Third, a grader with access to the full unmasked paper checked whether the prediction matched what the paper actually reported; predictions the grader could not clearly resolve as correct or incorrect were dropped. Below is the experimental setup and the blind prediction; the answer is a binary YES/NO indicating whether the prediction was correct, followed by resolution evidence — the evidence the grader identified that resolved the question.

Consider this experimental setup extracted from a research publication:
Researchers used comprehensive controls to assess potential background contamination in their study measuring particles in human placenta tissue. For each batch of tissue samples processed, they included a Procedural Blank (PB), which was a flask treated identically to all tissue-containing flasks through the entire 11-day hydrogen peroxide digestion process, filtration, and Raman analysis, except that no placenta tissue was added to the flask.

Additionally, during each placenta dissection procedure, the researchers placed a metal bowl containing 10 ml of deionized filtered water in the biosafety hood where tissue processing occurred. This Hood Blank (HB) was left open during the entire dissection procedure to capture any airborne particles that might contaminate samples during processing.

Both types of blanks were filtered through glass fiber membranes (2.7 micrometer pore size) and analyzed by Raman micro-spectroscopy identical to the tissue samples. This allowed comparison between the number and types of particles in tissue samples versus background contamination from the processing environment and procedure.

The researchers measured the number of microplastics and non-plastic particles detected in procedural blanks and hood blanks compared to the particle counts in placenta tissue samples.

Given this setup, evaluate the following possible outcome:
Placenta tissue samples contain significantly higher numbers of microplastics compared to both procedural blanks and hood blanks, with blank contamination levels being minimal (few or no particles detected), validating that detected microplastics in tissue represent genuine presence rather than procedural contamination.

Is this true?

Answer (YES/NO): YES